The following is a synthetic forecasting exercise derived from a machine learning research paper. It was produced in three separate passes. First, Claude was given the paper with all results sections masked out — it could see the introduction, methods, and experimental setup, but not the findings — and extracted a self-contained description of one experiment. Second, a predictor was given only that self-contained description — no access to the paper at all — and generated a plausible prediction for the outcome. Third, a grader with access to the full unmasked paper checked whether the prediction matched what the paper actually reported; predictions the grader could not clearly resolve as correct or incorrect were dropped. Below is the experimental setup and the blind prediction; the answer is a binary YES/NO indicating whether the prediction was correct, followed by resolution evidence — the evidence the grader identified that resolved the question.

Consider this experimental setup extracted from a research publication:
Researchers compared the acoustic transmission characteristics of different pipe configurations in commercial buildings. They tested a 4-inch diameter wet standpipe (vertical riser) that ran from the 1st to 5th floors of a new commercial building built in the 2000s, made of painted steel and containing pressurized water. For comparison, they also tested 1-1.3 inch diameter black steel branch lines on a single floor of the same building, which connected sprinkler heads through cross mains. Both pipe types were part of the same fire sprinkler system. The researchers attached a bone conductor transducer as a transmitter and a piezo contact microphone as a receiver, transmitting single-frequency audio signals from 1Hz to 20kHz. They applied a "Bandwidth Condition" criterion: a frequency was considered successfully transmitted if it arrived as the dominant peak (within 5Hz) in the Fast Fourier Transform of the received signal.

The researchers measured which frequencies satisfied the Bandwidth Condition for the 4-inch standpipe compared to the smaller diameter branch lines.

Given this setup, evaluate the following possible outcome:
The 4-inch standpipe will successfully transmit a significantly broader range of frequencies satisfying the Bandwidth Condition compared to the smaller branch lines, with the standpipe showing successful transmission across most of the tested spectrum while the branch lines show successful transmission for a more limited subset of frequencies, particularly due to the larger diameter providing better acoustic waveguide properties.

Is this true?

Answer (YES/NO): NO